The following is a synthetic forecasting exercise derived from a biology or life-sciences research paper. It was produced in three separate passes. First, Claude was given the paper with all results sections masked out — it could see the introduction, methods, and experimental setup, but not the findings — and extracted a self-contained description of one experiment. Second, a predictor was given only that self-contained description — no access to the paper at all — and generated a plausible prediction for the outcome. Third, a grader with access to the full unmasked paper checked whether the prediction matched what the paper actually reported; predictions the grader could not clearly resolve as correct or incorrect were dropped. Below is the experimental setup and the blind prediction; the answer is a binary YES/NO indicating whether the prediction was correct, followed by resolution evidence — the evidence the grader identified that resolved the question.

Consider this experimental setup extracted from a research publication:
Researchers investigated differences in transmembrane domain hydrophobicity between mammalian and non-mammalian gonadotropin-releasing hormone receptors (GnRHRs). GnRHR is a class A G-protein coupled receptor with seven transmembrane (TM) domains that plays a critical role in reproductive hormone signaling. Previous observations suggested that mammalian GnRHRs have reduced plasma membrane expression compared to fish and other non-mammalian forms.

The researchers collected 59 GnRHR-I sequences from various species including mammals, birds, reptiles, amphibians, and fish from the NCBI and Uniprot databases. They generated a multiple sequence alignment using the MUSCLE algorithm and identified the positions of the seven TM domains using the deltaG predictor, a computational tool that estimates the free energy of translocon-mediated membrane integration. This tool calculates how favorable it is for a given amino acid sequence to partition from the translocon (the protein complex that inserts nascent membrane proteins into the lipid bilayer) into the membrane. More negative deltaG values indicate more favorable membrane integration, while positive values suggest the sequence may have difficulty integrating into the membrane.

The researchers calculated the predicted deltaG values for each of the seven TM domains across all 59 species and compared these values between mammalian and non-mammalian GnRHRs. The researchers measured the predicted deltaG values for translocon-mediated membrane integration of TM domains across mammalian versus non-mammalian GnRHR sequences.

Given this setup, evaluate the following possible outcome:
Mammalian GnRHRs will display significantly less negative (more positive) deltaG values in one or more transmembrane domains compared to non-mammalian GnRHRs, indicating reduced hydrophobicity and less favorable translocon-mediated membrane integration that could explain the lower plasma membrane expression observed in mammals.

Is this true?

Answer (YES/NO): YES